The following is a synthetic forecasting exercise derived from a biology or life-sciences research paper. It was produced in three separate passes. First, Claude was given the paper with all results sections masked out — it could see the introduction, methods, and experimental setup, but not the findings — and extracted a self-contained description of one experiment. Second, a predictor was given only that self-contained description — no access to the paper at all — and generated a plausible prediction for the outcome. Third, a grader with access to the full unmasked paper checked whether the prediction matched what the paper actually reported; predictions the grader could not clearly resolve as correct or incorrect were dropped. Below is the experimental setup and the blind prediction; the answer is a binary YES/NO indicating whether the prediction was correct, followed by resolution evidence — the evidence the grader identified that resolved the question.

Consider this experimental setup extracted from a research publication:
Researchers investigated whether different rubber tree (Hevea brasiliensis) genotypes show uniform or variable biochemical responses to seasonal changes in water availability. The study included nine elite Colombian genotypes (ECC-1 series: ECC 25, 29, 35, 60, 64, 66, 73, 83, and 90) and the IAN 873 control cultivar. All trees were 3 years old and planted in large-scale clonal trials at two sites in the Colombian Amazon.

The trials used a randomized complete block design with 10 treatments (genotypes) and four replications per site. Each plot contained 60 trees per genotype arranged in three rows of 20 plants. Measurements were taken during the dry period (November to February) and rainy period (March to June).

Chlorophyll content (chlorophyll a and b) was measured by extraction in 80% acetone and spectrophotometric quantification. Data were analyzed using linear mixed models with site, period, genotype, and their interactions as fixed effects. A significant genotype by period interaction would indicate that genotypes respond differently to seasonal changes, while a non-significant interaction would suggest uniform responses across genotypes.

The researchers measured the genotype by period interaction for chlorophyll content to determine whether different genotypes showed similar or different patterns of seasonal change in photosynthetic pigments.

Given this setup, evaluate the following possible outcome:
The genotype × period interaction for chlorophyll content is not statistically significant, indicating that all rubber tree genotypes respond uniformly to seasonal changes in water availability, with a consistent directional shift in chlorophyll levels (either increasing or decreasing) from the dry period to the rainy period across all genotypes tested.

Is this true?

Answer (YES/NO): NO